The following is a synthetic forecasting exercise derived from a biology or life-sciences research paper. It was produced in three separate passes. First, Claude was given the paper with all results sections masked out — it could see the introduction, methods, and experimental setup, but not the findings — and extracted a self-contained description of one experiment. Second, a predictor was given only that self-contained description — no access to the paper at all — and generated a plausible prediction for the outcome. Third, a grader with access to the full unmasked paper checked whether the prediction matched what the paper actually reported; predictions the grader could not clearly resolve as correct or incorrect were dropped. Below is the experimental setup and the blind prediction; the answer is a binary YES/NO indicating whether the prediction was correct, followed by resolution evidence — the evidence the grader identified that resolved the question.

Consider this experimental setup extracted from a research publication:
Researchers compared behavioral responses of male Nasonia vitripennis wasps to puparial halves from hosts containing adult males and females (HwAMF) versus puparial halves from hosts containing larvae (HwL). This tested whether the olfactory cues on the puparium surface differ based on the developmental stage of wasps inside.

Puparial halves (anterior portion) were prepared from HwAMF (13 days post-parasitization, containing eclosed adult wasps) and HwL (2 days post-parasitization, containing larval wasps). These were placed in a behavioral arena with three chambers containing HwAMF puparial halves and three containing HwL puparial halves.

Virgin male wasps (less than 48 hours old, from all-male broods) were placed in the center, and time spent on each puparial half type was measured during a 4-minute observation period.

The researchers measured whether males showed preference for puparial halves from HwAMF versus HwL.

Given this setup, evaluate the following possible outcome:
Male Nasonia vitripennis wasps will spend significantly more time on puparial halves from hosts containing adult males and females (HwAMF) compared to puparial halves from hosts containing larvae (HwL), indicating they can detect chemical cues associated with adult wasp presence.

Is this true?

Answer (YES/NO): YES